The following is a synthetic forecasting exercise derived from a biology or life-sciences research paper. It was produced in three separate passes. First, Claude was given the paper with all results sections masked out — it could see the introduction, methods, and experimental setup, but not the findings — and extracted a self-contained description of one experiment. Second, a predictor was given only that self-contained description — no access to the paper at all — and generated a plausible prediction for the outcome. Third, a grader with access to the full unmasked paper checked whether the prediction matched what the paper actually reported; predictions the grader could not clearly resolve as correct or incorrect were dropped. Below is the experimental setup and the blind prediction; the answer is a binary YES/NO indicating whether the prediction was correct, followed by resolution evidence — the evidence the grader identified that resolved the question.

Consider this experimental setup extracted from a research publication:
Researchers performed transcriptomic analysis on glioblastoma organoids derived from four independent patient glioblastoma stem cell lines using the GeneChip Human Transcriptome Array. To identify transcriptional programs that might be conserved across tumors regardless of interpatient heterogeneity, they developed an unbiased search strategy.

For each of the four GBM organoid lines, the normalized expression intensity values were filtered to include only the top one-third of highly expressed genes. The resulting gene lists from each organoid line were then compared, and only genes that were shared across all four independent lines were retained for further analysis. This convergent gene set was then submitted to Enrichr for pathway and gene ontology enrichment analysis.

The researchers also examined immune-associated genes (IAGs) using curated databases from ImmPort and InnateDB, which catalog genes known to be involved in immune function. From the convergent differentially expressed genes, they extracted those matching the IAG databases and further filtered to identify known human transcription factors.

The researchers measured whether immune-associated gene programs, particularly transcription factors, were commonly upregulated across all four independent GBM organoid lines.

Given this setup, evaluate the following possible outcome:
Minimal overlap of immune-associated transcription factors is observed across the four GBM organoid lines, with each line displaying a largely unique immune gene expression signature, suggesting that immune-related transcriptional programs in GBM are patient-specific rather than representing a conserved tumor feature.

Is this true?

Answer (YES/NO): NO